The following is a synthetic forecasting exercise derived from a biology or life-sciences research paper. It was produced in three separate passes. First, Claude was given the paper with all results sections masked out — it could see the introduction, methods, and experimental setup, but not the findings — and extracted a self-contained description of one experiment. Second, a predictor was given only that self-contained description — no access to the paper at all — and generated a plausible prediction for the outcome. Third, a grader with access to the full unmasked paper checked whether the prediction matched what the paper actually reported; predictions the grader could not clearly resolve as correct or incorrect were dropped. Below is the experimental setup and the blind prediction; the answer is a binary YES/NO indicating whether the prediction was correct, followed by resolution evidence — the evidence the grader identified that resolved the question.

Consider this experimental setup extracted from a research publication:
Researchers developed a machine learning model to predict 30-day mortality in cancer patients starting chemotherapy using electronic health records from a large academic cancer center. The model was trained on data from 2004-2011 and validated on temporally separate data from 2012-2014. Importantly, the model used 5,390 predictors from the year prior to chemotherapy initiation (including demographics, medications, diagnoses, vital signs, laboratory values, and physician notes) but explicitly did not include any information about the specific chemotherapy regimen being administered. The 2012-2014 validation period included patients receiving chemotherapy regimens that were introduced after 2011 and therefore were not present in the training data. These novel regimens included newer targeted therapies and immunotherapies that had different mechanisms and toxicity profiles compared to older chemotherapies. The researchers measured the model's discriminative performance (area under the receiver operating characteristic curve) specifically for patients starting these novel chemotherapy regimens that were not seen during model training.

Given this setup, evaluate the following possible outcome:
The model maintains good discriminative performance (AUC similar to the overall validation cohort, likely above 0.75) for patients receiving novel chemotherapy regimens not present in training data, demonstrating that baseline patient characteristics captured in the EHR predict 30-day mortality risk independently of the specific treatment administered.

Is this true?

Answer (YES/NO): YES